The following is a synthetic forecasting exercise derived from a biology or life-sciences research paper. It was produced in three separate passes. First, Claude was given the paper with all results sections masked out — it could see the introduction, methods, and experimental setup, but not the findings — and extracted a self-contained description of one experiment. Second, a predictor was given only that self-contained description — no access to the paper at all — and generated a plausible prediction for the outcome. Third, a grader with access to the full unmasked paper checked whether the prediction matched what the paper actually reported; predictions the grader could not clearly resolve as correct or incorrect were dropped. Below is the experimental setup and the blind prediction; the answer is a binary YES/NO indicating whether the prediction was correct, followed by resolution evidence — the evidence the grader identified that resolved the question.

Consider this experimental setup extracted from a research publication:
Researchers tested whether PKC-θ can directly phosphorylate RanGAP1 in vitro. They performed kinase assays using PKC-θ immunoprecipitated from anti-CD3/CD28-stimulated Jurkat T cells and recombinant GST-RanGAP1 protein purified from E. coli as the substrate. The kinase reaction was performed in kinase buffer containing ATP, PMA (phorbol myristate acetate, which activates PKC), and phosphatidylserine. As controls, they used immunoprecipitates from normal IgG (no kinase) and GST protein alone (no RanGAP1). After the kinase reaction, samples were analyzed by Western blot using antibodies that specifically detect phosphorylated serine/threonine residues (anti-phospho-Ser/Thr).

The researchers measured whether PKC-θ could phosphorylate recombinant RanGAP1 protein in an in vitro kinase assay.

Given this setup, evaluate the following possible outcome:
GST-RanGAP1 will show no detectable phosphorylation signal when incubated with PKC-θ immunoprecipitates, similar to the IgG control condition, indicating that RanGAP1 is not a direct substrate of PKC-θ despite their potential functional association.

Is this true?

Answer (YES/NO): NO